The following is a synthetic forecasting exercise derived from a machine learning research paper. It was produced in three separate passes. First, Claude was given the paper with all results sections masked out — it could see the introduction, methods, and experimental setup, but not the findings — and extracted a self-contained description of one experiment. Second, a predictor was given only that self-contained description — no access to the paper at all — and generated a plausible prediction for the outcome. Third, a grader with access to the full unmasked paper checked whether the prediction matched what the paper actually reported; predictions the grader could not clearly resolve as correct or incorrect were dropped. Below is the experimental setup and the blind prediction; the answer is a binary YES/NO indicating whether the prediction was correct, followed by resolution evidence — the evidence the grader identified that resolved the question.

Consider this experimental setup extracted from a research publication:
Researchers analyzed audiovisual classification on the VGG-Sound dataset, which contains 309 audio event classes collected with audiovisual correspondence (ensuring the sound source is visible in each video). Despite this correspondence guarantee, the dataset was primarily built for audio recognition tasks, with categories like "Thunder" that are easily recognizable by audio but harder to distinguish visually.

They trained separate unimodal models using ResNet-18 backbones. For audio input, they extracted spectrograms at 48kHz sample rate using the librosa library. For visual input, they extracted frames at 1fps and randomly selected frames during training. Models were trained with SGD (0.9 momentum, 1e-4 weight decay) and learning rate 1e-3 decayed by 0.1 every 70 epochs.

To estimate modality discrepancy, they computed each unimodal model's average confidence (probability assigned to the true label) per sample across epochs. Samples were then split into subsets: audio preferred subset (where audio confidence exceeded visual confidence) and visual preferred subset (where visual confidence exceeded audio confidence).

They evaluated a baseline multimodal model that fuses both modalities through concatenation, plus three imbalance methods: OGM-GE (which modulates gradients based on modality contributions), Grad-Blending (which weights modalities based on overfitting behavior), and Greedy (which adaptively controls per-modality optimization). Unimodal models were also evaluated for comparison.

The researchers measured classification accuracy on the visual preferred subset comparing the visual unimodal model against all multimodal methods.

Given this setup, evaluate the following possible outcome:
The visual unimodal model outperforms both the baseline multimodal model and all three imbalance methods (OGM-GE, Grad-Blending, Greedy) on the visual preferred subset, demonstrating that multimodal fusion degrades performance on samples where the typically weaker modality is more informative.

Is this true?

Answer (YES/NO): YES